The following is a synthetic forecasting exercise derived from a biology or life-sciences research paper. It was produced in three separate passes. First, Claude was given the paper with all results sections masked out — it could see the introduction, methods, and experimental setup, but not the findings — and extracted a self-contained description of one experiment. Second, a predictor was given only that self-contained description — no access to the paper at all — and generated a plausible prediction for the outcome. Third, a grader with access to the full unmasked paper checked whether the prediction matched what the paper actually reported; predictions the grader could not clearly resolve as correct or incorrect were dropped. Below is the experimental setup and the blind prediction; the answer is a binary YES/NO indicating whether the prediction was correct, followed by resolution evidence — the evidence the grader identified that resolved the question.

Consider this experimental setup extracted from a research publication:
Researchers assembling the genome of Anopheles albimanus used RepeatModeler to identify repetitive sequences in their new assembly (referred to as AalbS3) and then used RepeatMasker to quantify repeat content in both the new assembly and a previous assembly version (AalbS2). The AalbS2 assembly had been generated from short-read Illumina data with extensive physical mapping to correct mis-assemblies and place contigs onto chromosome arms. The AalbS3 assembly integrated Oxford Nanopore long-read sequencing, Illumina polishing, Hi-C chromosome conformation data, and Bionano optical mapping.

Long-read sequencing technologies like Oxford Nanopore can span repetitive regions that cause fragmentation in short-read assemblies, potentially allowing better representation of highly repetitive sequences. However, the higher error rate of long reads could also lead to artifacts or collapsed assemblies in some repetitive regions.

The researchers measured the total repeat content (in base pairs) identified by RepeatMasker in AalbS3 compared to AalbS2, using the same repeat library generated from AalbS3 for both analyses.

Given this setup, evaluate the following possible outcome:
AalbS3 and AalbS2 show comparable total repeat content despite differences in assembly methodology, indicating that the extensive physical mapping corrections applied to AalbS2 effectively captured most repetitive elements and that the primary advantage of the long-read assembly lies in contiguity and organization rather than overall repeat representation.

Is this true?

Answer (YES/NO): NO